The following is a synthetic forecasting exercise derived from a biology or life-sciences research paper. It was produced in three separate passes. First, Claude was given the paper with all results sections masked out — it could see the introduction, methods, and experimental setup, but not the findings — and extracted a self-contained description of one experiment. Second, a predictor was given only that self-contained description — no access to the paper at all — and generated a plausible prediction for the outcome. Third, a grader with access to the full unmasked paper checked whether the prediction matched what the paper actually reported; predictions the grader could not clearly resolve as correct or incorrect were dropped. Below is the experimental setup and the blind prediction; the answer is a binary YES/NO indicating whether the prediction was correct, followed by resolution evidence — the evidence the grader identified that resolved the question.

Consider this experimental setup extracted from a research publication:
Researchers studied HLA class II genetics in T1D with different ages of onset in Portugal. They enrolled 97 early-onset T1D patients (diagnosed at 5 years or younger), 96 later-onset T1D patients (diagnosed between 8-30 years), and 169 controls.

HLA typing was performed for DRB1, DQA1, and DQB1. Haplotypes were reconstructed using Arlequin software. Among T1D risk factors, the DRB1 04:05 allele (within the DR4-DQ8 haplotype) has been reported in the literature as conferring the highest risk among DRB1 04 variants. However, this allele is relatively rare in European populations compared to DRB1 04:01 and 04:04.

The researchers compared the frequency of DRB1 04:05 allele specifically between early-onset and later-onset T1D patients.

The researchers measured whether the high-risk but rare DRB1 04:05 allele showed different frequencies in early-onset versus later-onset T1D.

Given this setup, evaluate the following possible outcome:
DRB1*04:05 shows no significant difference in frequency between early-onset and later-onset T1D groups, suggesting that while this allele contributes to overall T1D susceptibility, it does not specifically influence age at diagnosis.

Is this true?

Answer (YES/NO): NO